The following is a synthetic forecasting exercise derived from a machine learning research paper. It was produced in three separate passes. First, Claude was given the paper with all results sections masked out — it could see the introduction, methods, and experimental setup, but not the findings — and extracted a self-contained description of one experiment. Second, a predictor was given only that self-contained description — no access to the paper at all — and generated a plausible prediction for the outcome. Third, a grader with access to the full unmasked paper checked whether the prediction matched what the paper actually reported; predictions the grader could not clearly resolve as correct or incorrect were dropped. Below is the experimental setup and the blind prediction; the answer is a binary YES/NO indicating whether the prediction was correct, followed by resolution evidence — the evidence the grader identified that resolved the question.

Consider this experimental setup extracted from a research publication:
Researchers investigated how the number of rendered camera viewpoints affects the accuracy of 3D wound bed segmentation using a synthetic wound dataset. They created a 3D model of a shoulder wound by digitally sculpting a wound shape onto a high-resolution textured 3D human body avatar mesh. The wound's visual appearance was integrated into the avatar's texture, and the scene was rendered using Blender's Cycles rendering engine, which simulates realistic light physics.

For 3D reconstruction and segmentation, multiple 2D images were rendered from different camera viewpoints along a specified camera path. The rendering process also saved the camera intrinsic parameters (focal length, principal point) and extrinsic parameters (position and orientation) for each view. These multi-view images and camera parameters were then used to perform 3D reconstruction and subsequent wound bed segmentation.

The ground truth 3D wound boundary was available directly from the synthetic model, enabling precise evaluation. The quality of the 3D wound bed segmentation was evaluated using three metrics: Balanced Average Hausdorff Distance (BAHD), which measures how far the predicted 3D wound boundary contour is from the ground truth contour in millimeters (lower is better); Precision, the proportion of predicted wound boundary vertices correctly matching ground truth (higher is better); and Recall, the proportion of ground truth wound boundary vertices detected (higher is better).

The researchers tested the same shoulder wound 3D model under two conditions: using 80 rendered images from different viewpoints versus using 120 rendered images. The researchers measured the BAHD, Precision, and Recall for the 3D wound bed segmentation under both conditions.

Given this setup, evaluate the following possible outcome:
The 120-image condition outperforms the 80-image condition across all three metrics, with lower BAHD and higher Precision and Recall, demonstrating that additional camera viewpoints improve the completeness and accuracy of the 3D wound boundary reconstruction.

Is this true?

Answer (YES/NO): YES